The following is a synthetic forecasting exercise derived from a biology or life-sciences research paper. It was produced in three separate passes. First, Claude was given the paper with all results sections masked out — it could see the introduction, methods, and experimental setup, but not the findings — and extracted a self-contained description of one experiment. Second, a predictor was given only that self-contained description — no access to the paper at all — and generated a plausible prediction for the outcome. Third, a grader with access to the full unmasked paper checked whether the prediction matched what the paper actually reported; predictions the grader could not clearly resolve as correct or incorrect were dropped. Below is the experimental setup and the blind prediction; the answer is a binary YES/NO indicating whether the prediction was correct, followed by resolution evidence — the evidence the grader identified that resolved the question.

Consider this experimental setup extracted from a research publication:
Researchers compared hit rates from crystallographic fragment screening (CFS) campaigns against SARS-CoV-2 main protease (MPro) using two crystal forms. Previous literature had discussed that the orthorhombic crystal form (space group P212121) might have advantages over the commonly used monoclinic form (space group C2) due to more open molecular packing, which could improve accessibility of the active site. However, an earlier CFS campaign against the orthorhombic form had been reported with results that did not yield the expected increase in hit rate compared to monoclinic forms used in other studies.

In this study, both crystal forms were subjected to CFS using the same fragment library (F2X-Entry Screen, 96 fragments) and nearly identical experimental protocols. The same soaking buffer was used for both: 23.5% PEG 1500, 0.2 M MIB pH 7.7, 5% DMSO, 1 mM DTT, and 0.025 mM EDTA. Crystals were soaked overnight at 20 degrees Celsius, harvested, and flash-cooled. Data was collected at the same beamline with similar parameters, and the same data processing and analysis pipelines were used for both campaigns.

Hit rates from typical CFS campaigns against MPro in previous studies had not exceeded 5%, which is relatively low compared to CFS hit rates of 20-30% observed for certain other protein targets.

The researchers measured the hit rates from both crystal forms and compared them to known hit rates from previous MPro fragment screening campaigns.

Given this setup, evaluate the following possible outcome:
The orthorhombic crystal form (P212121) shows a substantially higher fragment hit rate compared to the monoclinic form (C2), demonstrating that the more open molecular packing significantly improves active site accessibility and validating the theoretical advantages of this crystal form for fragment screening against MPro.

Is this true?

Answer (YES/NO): YES